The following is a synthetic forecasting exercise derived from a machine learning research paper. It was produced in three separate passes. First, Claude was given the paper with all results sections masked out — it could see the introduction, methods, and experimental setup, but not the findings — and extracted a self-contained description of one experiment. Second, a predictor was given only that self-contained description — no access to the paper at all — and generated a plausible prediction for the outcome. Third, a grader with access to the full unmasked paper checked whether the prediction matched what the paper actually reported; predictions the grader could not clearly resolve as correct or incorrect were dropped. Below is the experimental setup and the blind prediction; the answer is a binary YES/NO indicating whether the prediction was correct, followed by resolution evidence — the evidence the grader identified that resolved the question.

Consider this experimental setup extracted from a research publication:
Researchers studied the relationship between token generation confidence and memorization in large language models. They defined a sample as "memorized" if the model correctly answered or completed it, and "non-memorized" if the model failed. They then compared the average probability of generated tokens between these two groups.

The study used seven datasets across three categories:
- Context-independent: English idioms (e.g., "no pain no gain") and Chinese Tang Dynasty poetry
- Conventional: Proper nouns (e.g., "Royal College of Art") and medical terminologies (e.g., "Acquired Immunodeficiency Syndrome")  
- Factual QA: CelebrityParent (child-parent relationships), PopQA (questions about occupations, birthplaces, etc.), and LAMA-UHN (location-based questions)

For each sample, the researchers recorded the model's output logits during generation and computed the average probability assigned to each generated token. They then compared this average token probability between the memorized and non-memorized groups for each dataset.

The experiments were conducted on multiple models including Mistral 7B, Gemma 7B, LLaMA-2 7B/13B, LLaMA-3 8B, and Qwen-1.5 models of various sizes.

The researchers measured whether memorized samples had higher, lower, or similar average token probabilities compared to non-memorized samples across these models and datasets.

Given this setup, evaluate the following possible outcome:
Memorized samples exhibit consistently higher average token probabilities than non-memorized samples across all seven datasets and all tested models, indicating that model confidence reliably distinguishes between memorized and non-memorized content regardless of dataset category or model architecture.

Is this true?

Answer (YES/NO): YES